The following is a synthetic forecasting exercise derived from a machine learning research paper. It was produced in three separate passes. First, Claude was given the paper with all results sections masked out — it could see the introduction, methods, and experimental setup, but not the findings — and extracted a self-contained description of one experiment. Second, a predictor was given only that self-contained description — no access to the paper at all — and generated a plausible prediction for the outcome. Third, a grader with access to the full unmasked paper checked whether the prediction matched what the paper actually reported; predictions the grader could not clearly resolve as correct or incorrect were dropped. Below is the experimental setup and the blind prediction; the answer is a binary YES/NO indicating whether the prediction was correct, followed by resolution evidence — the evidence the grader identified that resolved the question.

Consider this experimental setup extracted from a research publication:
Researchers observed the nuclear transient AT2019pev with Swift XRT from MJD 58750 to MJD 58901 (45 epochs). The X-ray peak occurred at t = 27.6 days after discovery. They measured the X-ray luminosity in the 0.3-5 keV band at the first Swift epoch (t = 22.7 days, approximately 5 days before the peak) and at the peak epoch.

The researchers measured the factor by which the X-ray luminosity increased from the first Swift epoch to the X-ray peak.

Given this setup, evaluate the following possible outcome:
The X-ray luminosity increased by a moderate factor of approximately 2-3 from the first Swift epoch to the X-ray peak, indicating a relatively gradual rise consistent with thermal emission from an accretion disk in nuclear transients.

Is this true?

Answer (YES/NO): NO